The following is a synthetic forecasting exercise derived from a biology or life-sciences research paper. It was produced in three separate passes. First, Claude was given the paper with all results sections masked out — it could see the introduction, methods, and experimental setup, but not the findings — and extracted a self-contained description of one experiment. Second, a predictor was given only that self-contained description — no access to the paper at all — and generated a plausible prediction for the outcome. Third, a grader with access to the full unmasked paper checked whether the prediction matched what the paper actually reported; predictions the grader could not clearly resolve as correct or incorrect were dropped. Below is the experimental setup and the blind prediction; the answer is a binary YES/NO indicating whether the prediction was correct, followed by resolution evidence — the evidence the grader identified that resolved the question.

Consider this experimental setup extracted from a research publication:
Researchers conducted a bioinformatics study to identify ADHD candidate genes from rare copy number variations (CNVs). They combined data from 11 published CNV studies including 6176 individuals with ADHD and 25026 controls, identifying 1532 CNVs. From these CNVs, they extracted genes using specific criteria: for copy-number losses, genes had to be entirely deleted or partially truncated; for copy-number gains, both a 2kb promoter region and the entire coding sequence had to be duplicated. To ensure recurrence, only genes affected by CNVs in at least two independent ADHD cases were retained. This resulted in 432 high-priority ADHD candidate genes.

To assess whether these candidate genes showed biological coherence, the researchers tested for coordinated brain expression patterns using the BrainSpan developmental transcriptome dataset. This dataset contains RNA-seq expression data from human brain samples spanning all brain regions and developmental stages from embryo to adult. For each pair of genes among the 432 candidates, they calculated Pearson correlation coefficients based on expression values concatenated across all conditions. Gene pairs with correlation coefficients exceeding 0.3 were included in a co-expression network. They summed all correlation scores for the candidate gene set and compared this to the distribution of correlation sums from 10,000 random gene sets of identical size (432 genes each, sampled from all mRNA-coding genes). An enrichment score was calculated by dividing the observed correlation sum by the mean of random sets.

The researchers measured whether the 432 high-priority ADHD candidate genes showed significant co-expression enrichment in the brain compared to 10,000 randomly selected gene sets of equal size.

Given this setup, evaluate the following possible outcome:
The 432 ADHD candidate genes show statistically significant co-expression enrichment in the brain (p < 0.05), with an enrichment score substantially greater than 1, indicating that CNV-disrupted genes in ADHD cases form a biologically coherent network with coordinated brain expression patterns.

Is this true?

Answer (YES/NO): NO